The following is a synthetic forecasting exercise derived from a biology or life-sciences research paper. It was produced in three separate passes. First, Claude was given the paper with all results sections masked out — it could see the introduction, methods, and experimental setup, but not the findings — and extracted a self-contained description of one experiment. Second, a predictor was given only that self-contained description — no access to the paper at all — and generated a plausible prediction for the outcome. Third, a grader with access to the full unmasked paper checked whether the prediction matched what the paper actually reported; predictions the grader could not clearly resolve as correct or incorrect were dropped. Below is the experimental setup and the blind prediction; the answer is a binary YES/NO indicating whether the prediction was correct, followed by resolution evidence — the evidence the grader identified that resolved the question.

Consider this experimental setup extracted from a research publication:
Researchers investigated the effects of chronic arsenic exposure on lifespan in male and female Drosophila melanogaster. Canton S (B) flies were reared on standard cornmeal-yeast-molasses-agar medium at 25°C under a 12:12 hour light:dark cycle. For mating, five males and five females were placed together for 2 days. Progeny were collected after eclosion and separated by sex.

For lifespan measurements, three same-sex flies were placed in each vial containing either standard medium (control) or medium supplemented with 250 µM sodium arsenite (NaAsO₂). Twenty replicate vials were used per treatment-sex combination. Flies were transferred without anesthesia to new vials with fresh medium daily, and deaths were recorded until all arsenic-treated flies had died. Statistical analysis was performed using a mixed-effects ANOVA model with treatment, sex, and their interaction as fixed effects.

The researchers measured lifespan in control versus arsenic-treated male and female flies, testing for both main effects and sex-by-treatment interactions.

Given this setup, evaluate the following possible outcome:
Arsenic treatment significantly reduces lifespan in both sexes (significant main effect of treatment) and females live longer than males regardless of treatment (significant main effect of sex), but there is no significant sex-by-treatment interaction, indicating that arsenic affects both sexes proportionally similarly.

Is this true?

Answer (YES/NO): NO